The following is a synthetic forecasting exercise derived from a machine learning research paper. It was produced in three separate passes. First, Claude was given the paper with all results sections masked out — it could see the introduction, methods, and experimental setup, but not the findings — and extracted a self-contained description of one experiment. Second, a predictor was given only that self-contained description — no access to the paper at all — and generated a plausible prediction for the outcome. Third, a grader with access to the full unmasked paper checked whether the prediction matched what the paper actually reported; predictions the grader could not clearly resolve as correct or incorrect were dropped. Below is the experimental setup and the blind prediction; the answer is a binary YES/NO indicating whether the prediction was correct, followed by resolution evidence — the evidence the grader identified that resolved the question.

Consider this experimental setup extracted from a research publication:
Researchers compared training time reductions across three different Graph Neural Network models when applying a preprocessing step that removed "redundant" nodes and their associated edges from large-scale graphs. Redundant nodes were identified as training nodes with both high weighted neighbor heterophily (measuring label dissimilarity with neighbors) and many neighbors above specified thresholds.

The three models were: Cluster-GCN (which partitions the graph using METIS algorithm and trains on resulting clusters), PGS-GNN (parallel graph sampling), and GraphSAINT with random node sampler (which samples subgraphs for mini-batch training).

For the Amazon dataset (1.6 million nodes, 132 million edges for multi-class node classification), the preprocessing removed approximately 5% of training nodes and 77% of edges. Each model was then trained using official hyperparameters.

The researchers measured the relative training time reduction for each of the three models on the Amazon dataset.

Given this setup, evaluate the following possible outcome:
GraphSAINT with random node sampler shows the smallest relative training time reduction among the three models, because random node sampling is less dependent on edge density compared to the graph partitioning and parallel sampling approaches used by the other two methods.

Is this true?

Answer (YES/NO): NO